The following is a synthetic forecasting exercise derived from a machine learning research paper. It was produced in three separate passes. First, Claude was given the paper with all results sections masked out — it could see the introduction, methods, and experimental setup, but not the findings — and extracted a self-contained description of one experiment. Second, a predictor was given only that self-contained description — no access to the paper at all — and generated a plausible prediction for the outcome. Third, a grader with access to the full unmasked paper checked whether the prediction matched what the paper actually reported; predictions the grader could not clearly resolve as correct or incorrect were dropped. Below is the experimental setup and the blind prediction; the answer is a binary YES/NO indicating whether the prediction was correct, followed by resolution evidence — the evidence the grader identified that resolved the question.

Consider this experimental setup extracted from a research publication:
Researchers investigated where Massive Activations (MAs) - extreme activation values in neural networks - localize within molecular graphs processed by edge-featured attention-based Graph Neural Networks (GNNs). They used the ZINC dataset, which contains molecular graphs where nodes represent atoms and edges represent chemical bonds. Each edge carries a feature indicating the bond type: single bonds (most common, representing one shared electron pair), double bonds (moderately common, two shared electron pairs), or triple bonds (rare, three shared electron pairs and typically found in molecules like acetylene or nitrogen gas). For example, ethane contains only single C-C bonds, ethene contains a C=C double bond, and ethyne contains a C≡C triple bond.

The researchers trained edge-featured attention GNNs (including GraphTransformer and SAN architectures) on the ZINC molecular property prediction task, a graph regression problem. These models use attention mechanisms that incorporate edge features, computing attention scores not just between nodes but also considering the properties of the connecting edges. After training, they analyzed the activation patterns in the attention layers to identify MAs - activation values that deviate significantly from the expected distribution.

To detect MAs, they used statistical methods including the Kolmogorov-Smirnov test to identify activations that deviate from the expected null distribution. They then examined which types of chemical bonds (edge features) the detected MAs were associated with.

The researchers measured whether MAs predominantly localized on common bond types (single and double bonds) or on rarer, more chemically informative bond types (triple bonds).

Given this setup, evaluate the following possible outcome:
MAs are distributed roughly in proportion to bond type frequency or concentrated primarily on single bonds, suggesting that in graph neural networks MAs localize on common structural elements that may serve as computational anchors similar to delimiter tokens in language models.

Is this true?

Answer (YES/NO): NO